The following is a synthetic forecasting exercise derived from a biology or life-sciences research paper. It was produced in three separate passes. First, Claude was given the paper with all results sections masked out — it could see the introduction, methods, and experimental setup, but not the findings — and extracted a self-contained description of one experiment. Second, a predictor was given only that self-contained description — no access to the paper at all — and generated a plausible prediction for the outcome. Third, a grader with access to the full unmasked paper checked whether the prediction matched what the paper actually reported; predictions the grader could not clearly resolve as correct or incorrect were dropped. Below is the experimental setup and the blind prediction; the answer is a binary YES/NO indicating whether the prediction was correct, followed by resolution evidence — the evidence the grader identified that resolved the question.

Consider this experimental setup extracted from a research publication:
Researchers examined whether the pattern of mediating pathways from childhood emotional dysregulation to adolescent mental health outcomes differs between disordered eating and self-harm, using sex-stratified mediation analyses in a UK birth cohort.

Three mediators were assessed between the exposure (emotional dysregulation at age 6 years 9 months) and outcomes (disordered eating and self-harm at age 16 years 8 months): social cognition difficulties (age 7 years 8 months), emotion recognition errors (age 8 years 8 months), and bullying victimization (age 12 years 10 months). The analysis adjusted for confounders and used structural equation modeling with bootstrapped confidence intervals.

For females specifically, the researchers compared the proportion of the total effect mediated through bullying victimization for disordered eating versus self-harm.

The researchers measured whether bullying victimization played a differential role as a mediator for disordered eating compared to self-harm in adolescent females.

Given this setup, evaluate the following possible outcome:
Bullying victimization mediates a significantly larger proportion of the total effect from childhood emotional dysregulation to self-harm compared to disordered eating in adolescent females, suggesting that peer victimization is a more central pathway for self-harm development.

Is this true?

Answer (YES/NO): NO